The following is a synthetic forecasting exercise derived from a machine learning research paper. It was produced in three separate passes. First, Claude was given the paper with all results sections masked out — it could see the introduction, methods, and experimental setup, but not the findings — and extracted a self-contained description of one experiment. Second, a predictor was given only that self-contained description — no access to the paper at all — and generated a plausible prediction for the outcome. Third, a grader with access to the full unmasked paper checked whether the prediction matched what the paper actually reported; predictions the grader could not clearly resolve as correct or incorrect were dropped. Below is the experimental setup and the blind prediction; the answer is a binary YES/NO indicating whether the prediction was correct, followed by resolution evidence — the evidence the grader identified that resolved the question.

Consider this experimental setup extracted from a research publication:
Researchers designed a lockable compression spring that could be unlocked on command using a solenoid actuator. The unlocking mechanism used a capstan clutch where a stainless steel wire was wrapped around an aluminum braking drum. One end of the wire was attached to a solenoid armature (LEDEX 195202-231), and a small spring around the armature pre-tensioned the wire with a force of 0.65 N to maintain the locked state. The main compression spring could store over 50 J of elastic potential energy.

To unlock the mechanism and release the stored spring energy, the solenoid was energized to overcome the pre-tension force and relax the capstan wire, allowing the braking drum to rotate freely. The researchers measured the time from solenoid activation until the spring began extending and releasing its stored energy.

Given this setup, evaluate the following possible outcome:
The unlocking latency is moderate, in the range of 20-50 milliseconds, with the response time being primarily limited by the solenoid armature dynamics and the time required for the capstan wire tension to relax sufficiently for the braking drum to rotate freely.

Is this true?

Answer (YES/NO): NO